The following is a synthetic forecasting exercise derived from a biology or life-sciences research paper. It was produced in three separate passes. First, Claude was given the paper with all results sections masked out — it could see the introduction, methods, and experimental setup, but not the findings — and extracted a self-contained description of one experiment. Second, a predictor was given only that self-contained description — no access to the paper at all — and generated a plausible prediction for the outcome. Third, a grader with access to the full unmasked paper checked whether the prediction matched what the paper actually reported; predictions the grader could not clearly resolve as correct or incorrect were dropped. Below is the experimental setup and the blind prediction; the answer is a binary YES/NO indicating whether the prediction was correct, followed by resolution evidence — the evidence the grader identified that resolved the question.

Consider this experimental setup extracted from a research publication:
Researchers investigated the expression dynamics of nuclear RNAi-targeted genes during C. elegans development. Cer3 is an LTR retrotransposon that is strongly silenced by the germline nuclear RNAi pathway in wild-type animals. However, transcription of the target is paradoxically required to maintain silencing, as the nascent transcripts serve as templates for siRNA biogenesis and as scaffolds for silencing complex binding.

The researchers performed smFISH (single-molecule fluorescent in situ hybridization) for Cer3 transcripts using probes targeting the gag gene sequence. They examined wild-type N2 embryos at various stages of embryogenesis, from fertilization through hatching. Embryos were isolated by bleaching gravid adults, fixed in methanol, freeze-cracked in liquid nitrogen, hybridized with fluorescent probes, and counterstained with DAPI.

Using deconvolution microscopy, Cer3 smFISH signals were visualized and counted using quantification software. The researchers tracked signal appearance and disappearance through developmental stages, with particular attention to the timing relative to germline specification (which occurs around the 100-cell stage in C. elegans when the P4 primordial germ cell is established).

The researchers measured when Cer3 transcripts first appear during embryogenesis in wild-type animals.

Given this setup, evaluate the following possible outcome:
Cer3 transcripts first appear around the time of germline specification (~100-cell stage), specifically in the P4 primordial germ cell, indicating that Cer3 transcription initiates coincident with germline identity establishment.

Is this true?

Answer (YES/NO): NO